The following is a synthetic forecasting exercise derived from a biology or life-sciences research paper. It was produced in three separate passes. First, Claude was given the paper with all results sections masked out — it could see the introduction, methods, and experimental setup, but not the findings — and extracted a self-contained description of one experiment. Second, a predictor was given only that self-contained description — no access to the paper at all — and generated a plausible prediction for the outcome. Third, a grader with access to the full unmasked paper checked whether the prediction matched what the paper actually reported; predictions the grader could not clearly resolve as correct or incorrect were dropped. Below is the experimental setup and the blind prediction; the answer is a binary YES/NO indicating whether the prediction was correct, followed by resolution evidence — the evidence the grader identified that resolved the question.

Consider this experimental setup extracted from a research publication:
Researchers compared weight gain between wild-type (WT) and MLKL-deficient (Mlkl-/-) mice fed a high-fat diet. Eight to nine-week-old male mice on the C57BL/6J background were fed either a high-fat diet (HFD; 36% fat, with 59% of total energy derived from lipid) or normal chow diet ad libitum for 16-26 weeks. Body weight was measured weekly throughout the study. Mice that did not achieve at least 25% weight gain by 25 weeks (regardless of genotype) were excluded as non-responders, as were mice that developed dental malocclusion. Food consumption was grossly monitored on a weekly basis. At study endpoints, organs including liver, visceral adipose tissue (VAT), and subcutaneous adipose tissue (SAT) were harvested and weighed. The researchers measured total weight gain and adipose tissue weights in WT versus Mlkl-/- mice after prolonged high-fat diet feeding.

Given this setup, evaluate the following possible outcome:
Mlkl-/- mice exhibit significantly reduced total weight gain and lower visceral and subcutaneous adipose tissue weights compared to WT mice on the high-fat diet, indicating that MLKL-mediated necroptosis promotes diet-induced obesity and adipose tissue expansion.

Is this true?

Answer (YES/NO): NO